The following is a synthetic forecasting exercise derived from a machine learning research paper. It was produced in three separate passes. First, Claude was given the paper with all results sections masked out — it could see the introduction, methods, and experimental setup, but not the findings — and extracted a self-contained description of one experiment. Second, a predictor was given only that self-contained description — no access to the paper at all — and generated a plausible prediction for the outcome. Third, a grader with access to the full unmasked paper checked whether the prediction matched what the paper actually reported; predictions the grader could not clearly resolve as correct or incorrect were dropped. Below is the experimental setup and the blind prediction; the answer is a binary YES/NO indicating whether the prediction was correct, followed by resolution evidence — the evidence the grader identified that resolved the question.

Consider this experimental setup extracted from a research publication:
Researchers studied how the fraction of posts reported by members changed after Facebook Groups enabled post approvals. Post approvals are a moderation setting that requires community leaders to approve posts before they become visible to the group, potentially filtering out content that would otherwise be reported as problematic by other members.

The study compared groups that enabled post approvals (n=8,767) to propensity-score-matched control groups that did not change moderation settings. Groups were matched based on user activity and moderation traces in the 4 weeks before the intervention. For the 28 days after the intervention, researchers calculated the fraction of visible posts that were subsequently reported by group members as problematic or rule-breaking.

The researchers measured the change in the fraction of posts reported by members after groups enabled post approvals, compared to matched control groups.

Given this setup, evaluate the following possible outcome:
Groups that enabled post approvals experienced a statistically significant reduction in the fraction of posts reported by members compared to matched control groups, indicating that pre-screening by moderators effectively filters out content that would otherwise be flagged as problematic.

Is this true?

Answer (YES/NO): YES